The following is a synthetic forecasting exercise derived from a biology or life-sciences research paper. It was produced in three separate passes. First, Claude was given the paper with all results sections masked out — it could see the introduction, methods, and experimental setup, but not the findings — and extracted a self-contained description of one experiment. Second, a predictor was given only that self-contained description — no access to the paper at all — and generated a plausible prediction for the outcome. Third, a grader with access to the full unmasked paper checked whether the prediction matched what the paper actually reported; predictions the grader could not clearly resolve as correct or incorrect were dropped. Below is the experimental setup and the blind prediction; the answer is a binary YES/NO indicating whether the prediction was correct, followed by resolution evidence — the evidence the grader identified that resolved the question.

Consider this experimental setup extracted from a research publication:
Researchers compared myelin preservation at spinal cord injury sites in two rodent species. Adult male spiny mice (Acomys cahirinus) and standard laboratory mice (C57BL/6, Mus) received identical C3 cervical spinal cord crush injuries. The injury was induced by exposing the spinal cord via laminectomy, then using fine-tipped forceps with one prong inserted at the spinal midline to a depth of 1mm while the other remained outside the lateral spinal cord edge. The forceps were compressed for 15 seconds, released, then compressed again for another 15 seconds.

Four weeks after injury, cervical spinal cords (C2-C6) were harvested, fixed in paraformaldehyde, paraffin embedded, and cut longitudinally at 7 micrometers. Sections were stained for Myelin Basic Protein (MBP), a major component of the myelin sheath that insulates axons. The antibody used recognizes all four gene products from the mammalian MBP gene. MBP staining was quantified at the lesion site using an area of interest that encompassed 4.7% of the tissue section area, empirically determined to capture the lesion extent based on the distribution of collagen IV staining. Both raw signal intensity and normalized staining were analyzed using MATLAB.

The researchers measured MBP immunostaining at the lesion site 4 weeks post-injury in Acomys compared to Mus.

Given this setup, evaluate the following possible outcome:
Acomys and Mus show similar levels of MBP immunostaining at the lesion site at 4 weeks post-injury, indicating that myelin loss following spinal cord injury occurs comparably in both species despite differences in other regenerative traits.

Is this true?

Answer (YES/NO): NO